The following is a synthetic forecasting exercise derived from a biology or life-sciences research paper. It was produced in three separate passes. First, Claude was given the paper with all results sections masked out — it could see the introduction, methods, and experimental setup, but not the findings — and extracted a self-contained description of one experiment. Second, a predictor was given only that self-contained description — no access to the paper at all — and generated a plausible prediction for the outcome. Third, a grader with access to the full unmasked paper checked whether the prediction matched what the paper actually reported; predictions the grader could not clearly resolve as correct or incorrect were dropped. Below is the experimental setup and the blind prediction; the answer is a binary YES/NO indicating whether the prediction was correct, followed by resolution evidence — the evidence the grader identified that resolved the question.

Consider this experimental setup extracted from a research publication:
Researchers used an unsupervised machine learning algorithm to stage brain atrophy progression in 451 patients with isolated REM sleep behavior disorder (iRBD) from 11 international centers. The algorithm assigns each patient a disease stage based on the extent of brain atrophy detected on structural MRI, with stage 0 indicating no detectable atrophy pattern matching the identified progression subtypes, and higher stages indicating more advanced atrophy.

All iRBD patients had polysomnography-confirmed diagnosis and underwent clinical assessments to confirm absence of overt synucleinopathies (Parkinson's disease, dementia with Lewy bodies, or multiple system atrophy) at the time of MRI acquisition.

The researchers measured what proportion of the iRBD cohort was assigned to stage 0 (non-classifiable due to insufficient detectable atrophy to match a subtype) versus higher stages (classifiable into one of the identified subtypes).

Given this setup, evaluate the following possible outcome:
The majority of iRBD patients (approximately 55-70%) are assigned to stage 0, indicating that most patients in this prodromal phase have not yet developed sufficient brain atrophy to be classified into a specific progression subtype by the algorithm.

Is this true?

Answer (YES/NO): NO